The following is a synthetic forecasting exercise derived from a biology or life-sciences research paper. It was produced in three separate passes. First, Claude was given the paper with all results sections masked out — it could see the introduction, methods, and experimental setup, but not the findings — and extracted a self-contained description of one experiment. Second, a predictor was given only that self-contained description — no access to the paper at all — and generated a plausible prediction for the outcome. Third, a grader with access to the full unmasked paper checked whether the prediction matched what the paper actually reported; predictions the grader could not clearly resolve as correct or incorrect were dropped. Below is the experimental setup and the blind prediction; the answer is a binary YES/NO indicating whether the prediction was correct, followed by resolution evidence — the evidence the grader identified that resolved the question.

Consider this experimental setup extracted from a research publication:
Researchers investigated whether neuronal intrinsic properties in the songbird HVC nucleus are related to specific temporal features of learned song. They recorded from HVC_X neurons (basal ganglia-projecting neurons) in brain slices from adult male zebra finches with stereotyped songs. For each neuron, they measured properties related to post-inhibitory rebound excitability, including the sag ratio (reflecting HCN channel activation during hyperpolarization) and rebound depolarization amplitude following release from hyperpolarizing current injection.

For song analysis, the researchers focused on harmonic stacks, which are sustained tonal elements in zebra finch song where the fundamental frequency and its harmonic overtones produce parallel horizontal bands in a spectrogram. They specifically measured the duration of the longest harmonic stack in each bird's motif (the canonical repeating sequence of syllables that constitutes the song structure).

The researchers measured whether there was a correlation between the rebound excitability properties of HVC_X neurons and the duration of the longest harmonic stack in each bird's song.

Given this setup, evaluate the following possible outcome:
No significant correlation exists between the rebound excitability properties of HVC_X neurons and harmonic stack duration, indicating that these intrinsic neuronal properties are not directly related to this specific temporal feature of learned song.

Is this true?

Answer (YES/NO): NO